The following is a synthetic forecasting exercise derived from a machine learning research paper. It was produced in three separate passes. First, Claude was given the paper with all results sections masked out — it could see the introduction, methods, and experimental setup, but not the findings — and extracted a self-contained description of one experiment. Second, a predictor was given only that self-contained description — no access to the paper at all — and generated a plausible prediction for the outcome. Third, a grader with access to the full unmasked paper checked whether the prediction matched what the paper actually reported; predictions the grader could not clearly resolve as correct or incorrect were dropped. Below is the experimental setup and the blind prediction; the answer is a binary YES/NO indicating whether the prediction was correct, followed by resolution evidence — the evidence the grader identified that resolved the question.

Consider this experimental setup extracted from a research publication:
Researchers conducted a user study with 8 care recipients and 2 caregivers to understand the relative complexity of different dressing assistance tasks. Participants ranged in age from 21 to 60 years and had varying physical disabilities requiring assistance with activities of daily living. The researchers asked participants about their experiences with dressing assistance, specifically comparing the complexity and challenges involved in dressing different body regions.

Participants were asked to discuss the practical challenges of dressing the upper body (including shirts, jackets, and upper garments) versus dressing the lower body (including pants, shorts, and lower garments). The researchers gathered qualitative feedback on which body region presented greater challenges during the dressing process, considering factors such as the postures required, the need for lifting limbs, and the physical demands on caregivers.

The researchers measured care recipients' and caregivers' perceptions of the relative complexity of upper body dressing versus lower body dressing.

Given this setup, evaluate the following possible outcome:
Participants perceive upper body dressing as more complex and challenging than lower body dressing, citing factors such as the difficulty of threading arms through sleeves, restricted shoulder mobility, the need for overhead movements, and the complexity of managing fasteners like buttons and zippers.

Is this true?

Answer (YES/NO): NO